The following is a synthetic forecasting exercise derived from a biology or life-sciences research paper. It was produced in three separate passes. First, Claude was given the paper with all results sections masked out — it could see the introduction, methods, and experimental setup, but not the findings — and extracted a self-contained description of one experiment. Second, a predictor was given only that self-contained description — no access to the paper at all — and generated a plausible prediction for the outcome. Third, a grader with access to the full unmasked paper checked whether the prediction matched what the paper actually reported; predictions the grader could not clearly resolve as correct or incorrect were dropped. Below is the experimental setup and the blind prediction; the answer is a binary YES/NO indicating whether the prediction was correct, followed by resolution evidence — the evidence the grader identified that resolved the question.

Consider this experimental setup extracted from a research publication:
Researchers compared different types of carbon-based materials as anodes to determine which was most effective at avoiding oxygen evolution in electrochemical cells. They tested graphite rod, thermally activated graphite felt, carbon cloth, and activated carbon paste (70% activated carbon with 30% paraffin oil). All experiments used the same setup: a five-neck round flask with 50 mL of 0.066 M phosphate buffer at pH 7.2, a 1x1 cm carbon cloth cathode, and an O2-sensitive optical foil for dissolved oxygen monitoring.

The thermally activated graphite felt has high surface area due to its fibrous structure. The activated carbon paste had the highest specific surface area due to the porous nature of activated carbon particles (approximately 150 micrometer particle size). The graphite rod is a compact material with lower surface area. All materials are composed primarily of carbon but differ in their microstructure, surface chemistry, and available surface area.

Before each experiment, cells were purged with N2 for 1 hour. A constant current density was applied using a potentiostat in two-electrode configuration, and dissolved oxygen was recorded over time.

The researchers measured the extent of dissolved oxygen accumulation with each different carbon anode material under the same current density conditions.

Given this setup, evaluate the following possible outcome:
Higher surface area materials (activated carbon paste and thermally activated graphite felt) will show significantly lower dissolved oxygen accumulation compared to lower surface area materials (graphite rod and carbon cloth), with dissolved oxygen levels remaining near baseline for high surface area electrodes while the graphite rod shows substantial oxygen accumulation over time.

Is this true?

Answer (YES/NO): YES